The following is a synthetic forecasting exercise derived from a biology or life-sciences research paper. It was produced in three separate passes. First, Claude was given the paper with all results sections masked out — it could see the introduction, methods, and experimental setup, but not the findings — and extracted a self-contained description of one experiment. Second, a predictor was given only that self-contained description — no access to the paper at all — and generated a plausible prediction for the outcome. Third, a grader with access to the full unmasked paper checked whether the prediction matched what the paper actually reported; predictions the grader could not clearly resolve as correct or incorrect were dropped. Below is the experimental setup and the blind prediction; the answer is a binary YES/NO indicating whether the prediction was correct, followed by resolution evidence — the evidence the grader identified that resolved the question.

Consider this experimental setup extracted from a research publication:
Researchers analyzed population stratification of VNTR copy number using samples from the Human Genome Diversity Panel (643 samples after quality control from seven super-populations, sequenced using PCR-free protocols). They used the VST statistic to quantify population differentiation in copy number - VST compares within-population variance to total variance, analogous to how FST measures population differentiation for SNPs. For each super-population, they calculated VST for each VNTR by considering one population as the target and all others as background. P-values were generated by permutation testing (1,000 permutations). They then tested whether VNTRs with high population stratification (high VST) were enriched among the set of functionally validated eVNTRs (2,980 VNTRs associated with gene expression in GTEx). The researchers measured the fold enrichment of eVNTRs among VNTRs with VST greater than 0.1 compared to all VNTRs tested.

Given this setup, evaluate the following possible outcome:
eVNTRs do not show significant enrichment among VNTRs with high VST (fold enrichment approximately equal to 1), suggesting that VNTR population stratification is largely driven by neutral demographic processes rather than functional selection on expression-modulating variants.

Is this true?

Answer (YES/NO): NO